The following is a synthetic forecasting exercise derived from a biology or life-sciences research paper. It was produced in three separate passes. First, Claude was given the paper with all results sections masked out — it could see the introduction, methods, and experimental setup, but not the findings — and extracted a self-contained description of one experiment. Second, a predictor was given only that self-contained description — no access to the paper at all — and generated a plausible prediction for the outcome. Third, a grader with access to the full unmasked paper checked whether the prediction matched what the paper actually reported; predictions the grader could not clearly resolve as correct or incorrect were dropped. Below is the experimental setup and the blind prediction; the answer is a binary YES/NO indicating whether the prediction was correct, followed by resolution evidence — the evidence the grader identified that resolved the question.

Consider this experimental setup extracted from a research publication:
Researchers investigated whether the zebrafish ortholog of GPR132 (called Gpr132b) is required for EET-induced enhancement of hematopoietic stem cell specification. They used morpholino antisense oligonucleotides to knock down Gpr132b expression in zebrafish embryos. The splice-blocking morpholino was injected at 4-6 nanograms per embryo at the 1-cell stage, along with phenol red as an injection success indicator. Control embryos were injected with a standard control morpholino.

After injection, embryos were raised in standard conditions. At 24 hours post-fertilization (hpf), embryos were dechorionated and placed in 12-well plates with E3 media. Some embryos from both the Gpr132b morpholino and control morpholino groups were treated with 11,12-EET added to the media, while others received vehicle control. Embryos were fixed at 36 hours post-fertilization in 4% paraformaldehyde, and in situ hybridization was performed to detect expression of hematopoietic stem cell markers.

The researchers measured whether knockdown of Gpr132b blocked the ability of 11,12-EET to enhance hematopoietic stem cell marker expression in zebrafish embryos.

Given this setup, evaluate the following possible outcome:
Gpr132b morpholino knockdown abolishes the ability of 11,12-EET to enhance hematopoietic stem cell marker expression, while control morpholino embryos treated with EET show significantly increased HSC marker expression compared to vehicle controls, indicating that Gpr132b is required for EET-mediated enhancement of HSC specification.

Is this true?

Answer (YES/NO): NO